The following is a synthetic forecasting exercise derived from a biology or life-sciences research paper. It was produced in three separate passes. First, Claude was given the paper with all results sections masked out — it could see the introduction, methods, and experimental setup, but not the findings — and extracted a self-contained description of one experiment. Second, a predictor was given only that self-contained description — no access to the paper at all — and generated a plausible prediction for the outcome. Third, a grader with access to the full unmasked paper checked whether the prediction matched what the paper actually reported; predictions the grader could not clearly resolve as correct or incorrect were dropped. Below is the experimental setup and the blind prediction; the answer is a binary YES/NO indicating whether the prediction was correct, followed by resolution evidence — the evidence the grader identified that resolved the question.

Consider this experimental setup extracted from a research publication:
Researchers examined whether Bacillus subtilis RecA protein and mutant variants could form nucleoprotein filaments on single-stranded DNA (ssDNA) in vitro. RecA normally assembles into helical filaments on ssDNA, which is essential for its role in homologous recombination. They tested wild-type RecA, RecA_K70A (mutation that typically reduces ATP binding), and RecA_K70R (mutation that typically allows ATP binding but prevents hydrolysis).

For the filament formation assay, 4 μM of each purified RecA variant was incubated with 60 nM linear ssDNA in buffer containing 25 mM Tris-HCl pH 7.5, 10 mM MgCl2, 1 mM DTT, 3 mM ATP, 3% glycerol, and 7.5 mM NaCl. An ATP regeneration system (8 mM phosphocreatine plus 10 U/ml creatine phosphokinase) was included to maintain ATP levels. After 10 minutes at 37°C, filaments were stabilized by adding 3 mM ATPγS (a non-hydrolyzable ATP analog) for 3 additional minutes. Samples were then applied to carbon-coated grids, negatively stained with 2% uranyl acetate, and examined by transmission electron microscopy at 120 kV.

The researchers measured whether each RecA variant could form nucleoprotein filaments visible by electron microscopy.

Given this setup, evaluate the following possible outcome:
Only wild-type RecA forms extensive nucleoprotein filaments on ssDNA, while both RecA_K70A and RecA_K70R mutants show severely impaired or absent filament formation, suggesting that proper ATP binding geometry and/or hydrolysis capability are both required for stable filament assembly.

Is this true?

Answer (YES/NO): NO